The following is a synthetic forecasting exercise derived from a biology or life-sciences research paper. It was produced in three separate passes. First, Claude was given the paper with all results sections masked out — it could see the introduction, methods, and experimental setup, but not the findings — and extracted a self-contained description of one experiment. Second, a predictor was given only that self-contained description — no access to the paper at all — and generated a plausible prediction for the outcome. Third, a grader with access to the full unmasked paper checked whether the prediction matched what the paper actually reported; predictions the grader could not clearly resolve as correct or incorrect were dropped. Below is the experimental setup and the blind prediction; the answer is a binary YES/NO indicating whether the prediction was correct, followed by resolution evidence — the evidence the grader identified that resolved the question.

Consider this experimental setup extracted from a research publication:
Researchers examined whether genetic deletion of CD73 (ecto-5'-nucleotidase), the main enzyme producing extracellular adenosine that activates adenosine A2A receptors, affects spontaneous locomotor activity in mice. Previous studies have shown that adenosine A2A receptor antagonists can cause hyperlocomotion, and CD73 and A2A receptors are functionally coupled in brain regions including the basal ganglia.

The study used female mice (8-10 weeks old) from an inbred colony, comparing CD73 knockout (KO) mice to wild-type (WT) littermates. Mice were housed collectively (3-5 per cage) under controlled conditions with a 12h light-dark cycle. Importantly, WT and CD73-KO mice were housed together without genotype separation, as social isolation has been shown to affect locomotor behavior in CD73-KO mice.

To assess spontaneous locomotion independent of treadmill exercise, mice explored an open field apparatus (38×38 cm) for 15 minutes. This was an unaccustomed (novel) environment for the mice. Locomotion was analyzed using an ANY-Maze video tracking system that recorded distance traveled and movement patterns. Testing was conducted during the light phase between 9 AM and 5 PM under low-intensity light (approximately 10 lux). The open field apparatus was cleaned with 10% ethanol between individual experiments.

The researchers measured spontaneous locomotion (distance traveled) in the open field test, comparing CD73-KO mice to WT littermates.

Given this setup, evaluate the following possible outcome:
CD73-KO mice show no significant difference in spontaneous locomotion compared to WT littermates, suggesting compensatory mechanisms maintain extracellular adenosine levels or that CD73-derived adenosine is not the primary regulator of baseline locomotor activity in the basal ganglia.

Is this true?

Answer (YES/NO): YES